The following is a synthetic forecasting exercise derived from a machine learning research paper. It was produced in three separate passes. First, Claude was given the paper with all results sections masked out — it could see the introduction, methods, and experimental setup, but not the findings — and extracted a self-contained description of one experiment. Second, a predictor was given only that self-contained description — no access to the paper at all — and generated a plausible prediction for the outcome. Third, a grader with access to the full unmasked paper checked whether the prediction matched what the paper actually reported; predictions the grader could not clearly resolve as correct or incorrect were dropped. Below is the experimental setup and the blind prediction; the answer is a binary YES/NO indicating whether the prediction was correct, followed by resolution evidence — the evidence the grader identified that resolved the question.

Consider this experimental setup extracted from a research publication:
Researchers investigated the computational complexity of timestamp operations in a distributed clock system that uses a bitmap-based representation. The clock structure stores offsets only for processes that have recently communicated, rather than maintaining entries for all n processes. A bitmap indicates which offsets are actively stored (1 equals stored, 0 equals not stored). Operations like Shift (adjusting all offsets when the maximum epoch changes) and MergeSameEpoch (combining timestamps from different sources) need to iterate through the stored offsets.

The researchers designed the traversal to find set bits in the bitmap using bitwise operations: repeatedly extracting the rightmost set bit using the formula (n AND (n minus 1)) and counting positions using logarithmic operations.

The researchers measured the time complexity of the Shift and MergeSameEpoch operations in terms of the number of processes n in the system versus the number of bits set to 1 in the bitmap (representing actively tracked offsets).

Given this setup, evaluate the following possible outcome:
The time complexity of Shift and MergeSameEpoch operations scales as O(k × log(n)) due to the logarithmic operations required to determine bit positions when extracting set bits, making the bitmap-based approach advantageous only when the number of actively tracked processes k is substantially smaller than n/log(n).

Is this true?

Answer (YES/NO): NO